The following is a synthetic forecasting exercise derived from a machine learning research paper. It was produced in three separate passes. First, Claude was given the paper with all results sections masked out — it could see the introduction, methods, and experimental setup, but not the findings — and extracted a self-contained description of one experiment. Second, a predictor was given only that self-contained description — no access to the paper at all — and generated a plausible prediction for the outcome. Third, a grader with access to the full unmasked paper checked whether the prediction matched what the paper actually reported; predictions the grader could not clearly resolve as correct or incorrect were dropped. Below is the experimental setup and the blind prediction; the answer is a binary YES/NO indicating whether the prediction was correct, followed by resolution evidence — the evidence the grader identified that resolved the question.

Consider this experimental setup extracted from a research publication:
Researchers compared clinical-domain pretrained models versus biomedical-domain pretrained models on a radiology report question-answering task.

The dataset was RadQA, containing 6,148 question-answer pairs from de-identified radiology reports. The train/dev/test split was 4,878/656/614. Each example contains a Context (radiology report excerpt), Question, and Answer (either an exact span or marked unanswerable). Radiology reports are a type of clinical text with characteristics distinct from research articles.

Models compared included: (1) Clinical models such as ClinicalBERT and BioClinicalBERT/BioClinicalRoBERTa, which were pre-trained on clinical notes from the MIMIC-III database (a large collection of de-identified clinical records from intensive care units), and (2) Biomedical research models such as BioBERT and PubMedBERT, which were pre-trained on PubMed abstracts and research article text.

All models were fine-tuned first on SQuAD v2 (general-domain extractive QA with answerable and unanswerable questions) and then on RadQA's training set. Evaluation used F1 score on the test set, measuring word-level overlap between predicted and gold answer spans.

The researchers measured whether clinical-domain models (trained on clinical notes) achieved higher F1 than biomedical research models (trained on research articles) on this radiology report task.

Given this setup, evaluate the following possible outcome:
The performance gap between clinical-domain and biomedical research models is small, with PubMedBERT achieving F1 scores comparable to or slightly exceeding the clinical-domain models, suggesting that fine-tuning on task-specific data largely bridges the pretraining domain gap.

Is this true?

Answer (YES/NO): YES